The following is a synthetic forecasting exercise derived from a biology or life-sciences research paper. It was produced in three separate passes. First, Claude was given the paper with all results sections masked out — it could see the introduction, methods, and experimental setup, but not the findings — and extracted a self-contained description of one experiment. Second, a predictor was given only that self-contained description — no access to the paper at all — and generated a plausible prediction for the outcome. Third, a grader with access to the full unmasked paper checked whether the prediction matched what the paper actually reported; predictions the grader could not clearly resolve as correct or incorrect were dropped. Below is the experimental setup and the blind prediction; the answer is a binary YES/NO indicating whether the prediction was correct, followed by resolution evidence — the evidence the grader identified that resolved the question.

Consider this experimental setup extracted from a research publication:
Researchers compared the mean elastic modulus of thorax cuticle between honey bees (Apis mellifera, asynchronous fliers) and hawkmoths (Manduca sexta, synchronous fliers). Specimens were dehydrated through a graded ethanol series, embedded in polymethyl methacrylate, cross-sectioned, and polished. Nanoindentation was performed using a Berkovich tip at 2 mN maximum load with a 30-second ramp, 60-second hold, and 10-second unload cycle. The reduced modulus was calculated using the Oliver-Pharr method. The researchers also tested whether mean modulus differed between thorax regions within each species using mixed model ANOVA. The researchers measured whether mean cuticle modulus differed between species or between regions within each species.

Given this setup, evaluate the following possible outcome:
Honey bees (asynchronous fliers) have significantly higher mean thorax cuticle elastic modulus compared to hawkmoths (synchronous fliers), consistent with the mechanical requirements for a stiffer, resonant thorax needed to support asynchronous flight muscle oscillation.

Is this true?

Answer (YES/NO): NO